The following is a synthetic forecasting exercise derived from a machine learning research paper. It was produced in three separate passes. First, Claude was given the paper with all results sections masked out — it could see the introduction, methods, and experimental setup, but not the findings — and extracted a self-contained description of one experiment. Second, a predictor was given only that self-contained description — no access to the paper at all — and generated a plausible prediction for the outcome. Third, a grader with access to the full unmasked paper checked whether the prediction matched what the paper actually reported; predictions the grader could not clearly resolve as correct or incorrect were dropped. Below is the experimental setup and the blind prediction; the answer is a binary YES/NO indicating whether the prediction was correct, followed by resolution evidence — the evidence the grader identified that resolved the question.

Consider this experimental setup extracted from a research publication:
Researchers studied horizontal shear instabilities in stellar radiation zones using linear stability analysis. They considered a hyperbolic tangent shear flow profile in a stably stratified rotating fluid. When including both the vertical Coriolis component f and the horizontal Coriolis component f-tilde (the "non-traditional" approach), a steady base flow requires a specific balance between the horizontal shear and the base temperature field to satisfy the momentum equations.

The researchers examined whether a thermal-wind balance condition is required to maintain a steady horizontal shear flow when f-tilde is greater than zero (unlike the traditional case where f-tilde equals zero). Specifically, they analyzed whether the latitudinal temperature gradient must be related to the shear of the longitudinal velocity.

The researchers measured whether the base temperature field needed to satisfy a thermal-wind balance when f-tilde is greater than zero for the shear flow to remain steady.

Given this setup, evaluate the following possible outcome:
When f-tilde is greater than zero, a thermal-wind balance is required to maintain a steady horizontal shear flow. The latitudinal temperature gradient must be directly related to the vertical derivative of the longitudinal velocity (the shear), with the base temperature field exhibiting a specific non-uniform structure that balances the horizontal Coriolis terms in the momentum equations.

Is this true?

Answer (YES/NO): NO